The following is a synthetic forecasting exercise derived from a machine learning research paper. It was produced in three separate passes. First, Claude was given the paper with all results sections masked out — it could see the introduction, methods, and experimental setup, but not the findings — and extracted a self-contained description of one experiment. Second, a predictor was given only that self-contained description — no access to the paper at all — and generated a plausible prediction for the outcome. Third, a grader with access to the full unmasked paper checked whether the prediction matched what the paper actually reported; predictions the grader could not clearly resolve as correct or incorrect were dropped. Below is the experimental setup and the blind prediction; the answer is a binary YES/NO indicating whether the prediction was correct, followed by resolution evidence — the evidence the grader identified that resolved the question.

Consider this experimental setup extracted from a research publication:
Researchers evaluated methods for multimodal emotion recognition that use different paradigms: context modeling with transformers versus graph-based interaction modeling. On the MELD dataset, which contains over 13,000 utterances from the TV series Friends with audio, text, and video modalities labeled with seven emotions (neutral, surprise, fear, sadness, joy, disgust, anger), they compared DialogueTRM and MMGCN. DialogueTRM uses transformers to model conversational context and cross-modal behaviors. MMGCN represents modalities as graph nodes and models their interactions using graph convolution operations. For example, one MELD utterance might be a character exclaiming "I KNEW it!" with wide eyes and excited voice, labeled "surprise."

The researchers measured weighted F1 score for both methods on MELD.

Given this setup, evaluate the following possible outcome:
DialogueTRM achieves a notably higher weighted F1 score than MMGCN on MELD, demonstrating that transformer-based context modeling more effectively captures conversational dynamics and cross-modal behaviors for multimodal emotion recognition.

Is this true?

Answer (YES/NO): YES